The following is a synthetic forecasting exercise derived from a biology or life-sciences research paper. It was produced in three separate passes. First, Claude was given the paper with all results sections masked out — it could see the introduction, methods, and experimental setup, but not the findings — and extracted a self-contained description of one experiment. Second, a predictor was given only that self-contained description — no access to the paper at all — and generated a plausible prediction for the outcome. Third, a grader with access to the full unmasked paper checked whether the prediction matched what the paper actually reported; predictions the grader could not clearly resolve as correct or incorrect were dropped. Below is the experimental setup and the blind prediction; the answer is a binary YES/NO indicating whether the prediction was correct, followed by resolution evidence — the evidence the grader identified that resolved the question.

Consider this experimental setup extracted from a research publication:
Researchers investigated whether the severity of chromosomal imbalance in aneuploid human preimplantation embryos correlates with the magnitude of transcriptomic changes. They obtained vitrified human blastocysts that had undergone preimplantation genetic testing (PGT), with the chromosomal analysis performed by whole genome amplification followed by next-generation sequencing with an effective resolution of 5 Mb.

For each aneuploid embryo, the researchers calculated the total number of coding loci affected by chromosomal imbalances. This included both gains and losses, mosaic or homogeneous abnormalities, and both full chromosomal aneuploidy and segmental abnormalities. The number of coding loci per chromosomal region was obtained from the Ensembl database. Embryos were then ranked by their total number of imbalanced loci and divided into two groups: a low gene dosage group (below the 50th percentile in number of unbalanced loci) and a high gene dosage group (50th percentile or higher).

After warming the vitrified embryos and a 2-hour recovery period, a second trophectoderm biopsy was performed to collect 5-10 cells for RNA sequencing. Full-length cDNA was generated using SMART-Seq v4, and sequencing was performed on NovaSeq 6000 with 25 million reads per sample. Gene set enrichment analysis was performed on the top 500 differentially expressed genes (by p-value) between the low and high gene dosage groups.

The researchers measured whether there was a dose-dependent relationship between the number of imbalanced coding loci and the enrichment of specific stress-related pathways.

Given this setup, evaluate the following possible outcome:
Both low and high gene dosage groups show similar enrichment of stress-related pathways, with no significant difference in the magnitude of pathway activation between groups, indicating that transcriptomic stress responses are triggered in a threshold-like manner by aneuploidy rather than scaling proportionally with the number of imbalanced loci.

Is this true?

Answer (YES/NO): NO